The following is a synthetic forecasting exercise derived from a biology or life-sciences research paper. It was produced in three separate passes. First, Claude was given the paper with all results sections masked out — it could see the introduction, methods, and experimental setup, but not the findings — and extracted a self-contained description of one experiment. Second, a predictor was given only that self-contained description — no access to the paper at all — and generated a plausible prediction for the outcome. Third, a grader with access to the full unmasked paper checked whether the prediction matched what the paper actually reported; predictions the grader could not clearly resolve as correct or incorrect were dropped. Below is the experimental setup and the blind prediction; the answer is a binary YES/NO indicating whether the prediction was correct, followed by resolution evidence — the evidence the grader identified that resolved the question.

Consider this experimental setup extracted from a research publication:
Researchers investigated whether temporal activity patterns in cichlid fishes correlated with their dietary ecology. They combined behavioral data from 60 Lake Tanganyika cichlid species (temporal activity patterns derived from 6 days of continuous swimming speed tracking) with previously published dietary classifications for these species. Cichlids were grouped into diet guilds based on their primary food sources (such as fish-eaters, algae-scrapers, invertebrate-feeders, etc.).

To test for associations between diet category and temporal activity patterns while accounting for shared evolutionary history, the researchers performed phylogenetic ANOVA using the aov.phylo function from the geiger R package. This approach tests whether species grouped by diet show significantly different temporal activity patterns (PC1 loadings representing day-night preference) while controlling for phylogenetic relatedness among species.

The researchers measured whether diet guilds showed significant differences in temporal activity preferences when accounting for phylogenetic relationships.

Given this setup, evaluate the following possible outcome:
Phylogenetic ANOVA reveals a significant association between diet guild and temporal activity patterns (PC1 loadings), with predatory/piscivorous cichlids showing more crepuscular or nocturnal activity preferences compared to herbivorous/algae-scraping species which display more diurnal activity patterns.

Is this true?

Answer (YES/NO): NO